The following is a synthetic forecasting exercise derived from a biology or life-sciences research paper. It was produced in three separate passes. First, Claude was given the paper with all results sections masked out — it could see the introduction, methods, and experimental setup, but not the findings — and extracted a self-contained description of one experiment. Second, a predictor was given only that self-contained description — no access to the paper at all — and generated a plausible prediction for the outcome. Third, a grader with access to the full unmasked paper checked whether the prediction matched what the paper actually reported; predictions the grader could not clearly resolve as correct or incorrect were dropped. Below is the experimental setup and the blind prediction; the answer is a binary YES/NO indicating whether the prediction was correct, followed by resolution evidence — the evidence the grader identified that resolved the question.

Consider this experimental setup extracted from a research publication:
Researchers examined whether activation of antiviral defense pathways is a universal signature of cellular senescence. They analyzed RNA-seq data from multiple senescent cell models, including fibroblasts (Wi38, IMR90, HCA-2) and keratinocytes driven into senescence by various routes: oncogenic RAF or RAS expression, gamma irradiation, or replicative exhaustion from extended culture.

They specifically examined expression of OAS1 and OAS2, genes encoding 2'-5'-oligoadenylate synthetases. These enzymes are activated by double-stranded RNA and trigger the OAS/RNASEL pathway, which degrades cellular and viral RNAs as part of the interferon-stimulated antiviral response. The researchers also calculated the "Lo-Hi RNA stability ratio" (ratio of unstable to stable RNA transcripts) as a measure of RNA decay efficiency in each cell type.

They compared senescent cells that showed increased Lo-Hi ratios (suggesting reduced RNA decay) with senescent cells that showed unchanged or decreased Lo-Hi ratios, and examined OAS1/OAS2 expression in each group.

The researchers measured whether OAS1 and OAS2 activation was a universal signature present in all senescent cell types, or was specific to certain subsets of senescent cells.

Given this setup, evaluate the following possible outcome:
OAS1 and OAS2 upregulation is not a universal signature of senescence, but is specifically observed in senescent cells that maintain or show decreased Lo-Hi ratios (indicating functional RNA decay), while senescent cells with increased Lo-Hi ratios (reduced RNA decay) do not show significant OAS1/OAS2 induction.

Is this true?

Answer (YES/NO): NO